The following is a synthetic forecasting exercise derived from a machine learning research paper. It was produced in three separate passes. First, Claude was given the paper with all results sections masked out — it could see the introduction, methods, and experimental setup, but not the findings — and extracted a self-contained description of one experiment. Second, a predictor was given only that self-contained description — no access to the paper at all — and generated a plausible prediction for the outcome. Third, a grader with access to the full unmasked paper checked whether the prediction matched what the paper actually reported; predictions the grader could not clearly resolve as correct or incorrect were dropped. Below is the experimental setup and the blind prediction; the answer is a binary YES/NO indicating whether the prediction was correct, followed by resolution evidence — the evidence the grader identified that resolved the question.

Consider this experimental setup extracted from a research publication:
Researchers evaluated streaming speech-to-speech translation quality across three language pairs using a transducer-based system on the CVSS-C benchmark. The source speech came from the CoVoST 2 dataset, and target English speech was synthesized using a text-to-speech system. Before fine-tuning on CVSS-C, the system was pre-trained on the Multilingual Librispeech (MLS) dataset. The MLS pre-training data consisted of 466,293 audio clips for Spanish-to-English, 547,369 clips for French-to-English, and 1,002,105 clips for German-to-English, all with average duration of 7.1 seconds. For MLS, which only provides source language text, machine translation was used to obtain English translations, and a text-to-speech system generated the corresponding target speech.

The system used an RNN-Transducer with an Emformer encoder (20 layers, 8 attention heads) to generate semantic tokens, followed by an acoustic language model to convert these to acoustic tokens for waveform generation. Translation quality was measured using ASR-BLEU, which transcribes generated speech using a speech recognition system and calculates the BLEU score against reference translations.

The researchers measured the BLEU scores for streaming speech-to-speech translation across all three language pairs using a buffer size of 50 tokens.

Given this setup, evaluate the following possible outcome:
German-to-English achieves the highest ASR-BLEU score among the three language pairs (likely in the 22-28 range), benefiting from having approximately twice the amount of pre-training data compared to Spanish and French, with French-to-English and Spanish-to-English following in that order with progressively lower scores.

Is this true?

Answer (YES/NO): NO